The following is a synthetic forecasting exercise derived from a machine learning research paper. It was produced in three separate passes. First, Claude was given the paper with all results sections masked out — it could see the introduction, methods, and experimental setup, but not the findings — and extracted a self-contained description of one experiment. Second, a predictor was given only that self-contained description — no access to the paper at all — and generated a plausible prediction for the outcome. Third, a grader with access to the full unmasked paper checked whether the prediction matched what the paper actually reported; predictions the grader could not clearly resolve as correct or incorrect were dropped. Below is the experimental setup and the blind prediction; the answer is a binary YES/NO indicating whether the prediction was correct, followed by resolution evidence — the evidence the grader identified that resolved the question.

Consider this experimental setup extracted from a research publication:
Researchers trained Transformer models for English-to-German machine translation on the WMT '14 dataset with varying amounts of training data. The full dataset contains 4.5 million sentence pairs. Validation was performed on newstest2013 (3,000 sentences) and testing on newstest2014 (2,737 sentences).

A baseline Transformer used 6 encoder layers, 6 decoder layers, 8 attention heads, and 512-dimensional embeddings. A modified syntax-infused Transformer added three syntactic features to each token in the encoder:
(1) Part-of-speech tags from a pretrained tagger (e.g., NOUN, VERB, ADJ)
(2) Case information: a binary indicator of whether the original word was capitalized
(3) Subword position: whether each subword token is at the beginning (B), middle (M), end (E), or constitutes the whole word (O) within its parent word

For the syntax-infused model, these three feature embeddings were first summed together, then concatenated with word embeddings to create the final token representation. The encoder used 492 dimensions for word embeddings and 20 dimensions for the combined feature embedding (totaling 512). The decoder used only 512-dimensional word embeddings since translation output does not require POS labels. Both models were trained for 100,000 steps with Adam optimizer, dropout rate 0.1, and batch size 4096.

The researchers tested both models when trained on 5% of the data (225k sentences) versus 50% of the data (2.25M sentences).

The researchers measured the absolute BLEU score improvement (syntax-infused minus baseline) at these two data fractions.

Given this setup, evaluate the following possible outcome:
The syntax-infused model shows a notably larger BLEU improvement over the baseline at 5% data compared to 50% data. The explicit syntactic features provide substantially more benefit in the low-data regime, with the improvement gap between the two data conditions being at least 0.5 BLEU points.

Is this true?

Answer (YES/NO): YES